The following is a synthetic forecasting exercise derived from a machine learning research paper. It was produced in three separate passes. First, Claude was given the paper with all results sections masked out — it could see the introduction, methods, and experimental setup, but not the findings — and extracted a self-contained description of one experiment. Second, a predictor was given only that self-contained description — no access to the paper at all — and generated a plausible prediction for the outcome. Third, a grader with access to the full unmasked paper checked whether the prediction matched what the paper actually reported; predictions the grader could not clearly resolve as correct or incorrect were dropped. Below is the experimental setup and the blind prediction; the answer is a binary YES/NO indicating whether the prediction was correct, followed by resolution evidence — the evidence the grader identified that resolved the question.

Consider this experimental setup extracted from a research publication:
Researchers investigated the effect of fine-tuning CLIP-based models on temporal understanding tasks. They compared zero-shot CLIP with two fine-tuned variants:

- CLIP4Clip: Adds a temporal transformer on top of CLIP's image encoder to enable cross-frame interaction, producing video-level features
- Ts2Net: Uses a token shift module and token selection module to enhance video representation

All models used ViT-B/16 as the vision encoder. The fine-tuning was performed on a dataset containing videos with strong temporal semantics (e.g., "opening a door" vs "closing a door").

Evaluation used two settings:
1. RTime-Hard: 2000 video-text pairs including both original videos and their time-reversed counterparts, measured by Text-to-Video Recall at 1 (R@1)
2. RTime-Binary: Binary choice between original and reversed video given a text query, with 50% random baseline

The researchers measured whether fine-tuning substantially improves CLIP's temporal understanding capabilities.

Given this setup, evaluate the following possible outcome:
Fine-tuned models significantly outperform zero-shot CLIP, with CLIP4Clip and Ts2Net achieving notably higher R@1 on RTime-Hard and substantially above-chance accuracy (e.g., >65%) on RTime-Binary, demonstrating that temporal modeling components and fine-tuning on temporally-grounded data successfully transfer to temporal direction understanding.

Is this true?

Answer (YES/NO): NO